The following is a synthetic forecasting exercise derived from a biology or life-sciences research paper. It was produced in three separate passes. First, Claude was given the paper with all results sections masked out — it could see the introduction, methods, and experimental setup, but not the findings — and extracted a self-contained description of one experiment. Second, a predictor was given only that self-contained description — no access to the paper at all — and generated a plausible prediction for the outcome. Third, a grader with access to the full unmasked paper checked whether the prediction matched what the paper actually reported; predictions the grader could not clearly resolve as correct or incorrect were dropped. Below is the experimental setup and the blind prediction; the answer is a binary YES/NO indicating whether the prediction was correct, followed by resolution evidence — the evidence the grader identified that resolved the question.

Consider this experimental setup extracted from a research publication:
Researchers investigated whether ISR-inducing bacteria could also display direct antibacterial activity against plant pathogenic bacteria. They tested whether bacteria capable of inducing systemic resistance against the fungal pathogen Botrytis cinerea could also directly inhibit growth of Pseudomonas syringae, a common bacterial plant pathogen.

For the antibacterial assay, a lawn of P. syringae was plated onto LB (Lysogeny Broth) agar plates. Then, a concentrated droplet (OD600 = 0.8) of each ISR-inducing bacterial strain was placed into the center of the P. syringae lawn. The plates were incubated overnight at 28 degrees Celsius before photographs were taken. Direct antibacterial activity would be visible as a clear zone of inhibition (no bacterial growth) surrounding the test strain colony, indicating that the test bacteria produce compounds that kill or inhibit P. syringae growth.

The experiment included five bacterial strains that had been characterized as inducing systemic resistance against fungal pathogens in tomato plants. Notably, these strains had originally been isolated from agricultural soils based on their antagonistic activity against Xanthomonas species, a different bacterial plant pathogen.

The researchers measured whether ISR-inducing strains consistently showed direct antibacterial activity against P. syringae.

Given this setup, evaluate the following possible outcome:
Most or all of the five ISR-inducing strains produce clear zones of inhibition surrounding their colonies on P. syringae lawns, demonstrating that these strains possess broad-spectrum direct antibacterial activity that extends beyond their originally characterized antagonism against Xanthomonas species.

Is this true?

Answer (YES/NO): NO